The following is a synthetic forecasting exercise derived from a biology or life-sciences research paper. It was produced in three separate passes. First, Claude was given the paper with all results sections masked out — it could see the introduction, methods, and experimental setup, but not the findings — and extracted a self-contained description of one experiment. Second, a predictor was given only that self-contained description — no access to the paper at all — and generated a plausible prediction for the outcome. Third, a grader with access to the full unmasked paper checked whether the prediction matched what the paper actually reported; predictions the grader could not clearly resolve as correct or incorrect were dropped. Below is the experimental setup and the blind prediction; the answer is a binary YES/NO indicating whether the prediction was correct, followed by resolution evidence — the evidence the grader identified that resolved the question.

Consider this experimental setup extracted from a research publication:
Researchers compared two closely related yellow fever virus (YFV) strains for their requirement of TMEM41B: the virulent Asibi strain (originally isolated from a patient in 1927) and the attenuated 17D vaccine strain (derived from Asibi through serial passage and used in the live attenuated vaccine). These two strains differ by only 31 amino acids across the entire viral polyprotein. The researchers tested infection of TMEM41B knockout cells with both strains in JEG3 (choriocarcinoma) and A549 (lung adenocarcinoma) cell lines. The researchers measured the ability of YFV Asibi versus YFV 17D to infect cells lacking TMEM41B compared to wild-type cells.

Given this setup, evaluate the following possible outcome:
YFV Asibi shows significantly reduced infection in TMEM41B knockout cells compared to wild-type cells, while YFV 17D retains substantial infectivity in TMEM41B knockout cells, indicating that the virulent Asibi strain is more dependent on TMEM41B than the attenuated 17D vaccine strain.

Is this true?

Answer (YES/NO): NO